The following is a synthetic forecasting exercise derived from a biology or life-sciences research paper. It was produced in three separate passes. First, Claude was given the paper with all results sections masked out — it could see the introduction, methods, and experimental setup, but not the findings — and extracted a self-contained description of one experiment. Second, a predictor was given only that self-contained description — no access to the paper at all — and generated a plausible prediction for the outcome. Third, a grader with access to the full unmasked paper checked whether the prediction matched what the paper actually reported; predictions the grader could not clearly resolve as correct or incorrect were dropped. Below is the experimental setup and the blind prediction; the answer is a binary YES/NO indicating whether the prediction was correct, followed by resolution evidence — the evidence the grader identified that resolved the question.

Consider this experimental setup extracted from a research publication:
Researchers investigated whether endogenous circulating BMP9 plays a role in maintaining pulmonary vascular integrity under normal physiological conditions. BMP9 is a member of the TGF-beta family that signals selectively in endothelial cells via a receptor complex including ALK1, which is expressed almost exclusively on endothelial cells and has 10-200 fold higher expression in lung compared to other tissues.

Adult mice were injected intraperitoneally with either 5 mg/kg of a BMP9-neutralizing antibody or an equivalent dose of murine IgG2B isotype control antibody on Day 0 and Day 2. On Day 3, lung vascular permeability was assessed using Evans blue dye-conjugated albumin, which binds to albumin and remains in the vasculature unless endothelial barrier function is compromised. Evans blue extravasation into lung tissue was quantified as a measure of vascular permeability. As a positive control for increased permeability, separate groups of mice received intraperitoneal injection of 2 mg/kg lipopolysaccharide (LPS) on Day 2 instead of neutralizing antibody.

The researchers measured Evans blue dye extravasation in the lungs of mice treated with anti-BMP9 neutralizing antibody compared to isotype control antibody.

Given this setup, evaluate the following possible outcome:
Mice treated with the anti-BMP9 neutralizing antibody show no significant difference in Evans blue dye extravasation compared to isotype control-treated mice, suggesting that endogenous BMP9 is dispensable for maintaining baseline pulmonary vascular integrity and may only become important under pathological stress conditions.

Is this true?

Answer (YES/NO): NO